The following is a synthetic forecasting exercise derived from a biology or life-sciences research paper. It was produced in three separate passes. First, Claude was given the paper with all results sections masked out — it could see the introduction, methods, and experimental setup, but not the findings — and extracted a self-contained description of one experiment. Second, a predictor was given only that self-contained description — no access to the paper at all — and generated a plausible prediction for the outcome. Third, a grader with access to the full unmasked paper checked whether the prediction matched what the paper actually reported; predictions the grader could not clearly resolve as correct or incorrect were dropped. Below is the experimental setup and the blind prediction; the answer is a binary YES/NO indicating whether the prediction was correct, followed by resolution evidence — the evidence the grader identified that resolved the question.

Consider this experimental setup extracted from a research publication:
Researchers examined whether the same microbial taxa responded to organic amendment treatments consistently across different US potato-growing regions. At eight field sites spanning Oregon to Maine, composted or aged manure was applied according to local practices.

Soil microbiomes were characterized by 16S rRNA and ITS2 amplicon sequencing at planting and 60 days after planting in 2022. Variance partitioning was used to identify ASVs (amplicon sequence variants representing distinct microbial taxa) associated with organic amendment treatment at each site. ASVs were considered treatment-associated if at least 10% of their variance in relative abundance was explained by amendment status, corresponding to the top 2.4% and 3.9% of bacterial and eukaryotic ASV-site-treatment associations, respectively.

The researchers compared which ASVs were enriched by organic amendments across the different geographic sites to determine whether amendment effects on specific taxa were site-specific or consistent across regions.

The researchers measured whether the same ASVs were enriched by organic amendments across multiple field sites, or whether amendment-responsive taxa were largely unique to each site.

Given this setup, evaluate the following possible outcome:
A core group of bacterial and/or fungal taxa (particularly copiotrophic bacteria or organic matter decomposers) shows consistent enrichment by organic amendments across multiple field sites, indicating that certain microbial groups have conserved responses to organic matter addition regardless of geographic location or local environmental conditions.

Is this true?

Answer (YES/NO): NO